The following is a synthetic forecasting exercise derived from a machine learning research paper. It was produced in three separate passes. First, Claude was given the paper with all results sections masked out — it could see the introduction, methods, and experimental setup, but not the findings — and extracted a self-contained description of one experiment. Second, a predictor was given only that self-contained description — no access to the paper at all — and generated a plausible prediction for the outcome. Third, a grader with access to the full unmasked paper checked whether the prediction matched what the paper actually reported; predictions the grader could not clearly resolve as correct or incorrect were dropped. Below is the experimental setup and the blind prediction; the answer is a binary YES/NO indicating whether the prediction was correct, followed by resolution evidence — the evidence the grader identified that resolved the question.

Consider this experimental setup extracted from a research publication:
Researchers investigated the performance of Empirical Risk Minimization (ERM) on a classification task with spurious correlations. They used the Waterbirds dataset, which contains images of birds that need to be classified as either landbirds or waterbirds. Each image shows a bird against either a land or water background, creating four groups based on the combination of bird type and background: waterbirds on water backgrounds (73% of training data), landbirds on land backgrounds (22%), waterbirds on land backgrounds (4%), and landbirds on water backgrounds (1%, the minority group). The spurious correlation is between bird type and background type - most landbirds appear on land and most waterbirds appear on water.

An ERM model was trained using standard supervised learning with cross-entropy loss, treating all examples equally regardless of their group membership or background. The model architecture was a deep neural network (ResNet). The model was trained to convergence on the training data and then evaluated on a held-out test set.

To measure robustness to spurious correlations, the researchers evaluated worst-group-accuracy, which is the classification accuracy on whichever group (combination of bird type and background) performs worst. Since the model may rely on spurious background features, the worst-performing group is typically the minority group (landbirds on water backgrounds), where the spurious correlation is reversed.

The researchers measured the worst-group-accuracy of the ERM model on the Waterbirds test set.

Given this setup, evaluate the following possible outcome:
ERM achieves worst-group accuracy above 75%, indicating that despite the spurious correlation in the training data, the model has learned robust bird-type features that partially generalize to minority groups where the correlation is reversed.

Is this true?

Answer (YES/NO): NO